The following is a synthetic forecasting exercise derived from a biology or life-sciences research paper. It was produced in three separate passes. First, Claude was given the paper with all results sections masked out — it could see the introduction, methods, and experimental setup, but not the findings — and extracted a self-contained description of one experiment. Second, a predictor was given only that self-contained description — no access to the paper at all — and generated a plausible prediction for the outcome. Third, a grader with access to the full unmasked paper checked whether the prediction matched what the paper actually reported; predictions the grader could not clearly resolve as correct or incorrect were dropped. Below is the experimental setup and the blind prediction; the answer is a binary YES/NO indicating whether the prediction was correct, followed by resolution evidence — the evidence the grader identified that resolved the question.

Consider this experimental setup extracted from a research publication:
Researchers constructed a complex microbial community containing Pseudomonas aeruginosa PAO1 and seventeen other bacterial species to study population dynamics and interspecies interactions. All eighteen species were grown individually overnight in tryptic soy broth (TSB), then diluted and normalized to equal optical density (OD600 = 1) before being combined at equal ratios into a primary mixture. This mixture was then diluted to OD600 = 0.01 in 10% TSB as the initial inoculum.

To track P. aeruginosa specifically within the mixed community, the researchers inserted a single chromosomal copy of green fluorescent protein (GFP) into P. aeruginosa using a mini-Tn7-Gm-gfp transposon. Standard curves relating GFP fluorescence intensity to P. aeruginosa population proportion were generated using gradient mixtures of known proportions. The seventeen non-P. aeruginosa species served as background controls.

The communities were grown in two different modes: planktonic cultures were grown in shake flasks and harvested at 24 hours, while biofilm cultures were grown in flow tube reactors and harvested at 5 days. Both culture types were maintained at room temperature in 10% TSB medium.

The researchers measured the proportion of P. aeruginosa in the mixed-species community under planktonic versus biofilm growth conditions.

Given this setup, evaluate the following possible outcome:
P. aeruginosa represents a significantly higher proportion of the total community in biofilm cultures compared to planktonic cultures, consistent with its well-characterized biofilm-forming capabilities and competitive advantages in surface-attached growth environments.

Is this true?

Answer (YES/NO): YES